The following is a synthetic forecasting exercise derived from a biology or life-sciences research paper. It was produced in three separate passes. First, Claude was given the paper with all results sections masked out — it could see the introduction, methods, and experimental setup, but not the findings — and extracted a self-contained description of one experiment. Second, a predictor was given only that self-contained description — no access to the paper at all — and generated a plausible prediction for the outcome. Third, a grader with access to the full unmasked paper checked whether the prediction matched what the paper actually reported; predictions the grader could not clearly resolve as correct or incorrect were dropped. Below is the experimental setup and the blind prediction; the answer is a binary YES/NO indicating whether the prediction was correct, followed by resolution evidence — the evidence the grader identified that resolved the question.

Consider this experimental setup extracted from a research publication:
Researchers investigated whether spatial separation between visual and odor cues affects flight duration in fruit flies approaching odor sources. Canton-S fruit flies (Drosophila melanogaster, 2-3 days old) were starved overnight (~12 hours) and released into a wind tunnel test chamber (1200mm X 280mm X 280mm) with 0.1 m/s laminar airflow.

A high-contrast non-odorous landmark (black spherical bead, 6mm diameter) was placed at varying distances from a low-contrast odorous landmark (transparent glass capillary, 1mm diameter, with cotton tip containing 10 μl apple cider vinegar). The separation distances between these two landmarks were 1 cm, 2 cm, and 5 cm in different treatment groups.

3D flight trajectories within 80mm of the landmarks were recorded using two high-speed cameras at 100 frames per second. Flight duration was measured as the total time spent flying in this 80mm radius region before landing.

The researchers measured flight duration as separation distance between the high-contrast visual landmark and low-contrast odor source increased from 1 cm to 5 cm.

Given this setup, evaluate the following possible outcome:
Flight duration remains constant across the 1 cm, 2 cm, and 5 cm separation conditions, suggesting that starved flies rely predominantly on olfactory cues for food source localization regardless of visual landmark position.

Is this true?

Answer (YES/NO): NO